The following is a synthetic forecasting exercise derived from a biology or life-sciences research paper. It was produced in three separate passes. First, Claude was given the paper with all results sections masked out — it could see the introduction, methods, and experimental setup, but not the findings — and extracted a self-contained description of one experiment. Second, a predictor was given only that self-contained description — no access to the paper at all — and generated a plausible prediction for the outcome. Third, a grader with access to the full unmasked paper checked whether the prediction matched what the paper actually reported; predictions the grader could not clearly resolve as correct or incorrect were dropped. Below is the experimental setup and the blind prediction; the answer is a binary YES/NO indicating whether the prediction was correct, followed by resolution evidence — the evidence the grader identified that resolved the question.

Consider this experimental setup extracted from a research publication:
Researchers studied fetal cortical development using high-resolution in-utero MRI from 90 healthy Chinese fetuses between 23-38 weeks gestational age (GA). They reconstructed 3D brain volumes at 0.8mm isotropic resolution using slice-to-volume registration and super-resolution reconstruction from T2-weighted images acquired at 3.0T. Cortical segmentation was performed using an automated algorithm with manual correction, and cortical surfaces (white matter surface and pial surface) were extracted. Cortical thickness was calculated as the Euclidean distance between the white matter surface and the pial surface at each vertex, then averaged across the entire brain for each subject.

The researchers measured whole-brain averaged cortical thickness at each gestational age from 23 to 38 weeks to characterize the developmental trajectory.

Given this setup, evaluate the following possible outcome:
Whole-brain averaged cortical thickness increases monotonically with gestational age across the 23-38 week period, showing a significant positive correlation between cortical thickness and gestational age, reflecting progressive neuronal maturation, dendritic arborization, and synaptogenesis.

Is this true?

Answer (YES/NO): NO